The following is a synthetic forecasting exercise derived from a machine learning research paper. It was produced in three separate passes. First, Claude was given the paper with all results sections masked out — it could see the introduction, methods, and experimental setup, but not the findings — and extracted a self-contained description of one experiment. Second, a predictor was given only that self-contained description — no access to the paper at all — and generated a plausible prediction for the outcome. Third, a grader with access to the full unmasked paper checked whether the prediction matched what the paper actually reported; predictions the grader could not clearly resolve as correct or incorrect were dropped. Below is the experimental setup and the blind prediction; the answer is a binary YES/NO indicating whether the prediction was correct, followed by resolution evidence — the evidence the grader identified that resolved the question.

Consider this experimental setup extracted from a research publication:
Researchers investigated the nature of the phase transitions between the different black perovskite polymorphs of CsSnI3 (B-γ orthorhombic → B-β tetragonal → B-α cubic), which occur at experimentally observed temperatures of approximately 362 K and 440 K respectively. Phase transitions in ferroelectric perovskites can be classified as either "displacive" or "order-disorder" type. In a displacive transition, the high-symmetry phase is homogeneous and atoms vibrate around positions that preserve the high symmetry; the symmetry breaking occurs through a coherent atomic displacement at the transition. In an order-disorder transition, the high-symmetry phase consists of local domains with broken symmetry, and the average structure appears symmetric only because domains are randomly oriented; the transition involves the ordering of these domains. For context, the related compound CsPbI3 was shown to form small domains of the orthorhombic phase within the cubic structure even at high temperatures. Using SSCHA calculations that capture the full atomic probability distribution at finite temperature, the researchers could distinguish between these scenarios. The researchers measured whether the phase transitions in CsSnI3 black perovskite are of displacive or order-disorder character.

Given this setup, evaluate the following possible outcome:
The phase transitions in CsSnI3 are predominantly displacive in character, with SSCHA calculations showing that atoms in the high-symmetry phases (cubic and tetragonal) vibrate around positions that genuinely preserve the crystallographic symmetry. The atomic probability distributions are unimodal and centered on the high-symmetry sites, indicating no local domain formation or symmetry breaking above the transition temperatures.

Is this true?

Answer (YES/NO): YES